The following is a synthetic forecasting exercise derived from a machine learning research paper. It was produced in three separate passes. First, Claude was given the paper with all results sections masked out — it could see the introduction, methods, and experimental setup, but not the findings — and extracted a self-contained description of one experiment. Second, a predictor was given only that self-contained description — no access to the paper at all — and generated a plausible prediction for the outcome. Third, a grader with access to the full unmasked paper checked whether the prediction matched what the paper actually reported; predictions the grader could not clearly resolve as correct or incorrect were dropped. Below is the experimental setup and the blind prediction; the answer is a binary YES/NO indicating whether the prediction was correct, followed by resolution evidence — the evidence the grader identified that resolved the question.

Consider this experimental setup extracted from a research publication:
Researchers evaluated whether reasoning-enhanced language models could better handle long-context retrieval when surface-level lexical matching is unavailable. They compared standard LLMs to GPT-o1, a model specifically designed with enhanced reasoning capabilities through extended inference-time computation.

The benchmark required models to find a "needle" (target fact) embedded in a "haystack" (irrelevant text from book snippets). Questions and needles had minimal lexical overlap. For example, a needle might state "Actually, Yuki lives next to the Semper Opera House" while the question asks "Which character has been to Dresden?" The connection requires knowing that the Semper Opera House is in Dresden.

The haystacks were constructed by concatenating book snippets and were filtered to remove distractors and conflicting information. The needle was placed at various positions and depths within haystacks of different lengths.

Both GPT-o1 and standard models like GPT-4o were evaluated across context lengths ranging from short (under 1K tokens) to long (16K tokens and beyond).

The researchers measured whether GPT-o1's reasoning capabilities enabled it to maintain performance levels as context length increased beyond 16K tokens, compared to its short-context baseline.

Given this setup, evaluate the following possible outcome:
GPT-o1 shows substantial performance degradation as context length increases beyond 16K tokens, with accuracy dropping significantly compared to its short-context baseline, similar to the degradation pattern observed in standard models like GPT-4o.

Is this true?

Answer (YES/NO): YES